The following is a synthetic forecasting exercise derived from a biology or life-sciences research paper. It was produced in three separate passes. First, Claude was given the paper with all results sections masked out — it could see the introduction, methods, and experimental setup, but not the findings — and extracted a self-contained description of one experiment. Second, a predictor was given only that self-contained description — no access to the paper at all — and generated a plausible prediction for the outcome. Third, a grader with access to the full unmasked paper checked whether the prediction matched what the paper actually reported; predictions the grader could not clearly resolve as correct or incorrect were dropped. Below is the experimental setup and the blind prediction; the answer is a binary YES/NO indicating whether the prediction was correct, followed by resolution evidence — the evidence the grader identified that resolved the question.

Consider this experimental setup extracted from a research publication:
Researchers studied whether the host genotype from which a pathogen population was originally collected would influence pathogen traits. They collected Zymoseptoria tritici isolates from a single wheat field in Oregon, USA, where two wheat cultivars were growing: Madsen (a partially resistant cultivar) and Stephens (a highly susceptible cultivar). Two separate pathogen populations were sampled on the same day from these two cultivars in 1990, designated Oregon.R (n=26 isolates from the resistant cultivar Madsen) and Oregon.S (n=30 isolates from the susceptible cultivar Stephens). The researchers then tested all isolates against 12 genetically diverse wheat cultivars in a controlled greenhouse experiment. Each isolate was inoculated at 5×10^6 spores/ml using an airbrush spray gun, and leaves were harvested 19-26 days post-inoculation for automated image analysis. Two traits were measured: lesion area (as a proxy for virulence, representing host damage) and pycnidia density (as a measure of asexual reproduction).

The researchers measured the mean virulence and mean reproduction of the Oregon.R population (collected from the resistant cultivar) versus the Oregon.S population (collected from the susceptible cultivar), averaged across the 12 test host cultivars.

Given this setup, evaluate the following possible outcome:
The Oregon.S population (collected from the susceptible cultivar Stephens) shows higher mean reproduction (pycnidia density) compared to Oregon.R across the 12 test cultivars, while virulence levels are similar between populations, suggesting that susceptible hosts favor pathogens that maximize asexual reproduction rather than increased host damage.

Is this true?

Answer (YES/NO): NO